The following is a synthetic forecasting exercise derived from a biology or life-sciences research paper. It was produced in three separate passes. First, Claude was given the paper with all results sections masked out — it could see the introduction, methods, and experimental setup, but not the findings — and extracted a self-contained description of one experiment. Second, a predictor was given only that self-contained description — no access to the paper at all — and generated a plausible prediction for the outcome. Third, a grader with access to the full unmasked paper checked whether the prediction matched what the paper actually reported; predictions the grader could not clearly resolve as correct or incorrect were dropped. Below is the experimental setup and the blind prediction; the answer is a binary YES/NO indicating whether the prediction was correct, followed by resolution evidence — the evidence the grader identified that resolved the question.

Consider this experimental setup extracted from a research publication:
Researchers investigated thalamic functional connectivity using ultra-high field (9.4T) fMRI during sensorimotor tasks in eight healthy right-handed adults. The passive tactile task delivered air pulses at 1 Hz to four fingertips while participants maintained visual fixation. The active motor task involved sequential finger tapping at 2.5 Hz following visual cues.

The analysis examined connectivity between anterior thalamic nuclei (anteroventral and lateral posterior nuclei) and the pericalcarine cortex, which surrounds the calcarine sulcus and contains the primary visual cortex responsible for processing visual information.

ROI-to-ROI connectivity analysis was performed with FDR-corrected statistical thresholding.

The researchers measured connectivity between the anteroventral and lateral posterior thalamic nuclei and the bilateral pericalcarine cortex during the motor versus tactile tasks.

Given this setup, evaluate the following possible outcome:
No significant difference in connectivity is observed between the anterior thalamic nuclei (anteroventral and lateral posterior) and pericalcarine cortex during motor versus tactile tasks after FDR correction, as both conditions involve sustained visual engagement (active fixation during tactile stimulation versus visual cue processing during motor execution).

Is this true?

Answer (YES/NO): NO